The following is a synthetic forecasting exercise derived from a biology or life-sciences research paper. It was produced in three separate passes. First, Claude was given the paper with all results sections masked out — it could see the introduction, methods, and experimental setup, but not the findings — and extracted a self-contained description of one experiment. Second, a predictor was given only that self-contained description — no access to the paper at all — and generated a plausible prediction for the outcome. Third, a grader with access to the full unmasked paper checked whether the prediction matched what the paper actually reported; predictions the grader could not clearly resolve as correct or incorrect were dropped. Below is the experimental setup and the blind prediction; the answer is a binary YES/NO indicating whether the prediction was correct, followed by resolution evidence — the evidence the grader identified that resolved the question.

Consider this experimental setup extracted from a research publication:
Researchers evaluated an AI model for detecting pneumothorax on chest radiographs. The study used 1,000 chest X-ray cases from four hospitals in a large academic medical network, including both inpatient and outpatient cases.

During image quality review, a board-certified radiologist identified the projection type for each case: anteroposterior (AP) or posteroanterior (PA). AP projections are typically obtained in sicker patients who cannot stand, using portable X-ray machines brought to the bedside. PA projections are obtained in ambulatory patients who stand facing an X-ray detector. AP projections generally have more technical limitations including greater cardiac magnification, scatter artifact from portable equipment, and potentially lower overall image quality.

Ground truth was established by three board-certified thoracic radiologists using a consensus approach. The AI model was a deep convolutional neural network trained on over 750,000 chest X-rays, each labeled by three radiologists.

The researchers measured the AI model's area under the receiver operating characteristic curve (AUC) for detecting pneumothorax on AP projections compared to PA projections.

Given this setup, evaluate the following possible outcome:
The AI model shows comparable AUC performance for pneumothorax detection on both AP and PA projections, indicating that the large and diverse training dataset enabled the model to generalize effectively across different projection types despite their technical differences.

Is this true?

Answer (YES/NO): YES